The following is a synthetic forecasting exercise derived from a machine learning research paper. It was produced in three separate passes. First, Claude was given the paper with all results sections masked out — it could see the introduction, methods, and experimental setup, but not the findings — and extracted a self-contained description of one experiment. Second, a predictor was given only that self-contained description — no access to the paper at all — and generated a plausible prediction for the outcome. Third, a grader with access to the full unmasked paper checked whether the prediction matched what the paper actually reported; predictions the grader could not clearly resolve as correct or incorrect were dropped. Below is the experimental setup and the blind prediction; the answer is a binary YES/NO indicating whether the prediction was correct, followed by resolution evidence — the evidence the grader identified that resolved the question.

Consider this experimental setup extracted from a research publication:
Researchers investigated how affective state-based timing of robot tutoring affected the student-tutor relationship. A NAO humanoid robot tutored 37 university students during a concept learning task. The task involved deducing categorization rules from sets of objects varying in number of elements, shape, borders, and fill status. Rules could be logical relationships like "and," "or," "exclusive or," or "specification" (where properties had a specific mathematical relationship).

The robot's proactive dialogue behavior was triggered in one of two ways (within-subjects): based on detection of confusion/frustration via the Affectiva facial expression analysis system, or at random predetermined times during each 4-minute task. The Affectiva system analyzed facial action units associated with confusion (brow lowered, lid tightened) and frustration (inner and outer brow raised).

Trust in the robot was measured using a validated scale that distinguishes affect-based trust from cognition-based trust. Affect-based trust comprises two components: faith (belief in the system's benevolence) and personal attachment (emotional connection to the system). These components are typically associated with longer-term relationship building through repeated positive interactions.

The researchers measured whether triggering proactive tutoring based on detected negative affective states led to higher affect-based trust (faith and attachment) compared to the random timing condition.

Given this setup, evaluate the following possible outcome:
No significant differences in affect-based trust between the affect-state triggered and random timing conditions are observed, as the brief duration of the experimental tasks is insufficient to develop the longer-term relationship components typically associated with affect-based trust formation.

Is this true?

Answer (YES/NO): NO